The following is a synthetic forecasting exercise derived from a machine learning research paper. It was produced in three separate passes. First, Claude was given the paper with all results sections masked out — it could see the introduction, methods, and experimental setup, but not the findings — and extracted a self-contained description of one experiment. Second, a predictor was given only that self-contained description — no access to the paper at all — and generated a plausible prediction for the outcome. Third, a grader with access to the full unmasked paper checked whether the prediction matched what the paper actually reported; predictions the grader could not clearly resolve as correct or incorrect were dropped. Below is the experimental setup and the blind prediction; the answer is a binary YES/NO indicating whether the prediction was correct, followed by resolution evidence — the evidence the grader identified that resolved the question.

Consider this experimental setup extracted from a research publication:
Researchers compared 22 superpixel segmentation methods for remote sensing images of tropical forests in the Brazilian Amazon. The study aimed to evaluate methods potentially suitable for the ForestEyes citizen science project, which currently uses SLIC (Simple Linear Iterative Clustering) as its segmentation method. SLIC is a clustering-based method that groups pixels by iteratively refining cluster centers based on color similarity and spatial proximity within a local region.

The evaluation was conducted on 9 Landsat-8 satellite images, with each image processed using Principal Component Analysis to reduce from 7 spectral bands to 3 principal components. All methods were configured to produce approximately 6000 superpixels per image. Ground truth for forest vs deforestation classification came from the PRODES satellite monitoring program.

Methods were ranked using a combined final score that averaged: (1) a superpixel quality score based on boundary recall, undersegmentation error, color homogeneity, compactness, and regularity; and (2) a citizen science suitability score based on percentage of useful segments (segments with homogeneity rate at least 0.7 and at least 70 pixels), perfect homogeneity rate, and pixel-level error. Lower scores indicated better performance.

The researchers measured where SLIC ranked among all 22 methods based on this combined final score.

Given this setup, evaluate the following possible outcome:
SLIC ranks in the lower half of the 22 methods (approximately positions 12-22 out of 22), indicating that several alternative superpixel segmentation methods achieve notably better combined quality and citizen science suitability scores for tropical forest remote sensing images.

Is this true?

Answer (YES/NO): NO